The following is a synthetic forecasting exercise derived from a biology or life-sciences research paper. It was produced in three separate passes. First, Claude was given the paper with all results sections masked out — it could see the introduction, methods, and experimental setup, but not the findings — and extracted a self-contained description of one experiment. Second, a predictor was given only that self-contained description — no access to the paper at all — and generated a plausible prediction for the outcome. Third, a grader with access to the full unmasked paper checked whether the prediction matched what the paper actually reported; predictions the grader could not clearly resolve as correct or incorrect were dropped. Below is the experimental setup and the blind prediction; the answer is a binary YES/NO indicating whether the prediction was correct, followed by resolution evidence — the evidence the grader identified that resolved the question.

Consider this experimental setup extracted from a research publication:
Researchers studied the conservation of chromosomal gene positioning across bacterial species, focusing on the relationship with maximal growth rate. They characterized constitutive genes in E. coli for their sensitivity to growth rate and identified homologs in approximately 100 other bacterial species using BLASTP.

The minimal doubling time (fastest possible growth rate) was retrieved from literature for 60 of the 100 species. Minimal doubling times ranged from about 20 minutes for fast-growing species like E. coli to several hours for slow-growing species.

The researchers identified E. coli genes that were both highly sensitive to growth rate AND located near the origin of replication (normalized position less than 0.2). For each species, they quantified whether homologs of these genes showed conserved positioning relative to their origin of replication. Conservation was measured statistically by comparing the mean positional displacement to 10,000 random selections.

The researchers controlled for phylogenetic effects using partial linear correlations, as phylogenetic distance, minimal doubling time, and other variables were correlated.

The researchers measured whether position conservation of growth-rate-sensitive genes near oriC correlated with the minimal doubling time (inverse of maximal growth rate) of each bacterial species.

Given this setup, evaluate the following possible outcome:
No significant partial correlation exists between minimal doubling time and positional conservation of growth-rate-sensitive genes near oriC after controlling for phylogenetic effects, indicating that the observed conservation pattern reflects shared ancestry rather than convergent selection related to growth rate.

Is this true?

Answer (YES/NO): NO